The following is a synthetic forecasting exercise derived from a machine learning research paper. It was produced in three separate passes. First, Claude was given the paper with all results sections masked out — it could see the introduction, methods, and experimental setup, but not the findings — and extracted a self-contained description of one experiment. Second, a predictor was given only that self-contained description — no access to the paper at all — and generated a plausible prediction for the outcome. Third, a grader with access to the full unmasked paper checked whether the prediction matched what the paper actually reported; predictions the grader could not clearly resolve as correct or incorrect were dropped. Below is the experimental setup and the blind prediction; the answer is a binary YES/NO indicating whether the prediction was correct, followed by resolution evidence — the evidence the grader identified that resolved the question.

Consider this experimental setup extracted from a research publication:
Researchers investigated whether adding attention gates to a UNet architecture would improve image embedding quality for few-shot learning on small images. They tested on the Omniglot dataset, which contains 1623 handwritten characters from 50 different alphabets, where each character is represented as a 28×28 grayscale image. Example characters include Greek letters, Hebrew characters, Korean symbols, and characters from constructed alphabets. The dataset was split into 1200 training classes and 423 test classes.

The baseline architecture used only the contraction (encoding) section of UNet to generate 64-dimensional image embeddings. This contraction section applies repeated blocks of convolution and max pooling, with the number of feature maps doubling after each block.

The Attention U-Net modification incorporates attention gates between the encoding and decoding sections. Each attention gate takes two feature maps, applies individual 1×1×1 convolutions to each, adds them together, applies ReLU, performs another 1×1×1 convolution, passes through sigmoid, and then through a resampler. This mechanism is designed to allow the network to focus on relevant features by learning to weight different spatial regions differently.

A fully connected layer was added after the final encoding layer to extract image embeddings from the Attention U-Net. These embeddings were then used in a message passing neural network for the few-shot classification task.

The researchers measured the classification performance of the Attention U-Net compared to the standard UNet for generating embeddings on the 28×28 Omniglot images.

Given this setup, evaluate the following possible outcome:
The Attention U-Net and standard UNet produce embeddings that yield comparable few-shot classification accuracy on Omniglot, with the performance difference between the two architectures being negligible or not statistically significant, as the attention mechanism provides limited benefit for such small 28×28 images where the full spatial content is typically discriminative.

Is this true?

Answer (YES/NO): NO